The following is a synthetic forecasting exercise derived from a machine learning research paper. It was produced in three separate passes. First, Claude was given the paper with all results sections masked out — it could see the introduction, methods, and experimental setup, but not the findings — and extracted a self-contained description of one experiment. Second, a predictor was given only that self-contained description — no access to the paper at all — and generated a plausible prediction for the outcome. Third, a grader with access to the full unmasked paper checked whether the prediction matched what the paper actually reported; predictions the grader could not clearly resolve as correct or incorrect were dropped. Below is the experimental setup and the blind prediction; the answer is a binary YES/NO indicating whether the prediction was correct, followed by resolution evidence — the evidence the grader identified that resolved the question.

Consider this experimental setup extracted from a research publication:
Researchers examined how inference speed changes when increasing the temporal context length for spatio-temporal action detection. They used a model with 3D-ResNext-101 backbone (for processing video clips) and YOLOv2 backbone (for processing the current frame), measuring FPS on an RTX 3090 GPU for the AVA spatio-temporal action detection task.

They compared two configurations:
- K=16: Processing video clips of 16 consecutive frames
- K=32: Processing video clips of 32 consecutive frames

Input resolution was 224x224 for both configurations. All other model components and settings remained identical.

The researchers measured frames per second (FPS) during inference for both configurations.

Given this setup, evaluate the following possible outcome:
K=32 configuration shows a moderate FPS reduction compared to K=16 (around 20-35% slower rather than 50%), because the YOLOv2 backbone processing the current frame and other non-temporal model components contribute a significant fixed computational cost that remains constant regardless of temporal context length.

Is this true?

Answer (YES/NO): YES